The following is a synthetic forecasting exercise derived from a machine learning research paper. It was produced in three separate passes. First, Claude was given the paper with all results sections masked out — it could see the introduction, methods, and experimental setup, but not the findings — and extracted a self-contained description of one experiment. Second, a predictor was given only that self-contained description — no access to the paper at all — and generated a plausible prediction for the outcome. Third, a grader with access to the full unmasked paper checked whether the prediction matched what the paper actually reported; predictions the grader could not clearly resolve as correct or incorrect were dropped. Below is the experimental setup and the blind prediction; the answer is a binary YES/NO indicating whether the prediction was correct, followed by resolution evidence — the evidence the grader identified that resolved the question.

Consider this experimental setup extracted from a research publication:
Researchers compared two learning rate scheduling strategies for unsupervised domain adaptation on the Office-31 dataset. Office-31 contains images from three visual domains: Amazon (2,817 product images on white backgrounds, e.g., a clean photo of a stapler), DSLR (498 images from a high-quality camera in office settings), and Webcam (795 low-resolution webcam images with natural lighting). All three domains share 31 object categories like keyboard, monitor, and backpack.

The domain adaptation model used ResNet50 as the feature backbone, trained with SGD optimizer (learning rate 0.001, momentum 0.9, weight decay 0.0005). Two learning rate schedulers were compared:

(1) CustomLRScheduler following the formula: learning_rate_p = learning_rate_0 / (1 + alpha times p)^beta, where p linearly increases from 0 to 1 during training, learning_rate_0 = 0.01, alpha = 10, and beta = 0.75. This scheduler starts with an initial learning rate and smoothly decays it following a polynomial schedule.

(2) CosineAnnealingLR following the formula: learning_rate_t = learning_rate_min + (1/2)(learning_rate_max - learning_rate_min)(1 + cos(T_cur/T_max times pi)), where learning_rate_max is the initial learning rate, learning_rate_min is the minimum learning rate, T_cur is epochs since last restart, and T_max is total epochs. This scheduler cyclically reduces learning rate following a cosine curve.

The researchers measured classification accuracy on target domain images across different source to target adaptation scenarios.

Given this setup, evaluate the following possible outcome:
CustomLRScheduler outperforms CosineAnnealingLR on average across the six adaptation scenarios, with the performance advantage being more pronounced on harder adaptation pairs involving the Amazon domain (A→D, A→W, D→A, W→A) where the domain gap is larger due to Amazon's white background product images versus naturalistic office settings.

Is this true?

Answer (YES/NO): NO